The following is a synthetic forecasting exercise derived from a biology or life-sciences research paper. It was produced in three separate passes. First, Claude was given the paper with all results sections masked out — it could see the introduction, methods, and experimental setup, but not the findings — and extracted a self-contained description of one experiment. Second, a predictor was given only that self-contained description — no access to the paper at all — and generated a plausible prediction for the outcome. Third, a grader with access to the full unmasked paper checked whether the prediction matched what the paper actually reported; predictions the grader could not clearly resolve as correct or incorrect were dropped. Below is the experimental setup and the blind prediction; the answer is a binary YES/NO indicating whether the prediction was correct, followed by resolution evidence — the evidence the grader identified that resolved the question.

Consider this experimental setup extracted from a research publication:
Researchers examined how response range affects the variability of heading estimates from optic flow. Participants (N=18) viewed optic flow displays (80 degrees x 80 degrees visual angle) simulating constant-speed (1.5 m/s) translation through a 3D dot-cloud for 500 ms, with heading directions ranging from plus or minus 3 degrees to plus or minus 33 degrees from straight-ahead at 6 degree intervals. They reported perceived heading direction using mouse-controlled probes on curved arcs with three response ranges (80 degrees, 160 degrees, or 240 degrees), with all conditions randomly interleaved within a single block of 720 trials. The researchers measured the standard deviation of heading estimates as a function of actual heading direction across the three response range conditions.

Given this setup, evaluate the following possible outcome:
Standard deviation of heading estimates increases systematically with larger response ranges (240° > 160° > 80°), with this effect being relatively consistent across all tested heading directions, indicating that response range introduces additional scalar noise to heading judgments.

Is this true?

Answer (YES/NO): YES